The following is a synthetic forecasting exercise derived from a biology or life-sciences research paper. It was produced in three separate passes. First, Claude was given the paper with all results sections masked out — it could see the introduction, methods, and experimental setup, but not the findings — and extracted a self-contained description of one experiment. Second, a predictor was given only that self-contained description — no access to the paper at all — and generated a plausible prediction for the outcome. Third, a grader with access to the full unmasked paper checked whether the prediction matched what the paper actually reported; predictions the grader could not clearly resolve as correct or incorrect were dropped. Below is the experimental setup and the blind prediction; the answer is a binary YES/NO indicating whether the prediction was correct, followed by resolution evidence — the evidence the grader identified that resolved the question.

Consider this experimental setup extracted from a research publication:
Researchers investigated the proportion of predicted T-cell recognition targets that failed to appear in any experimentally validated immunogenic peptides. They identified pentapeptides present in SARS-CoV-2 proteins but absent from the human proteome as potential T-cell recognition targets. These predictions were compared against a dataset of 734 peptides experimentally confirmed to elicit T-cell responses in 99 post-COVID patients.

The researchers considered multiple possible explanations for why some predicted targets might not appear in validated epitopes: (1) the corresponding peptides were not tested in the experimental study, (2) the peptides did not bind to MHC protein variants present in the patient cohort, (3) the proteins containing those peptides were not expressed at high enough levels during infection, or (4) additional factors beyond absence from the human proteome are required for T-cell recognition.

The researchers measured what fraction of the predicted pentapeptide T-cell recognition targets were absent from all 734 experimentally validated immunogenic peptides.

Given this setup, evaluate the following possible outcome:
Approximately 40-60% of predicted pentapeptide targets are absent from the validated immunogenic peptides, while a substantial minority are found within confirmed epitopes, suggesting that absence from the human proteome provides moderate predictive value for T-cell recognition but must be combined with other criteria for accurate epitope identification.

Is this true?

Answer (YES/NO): NO